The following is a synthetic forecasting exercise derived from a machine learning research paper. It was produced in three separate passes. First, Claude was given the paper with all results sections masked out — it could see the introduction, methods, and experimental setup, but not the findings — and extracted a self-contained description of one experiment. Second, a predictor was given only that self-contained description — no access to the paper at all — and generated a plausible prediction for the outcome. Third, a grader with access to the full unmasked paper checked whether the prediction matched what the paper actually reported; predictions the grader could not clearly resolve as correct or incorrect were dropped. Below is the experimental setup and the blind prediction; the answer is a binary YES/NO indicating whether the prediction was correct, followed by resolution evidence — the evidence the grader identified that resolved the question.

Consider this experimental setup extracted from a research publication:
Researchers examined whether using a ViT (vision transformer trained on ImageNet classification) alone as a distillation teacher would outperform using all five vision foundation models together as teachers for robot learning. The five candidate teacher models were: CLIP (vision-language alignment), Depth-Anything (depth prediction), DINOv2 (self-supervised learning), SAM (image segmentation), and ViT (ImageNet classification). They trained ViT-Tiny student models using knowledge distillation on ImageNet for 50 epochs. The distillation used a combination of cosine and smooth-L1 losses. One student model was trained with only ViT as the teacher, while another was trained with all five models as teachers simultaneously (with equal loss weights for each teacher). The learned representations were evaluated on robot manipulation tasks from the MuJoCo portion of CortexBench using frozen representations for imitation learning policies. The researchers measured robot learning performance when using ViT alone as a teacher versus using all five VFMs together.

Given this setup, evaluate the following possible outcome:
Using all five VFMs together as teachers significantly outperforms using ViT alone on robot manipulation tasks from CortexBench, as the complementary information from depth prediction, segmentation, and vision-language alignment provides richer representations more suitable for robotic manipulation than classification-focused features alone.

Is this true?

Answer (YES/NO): NO